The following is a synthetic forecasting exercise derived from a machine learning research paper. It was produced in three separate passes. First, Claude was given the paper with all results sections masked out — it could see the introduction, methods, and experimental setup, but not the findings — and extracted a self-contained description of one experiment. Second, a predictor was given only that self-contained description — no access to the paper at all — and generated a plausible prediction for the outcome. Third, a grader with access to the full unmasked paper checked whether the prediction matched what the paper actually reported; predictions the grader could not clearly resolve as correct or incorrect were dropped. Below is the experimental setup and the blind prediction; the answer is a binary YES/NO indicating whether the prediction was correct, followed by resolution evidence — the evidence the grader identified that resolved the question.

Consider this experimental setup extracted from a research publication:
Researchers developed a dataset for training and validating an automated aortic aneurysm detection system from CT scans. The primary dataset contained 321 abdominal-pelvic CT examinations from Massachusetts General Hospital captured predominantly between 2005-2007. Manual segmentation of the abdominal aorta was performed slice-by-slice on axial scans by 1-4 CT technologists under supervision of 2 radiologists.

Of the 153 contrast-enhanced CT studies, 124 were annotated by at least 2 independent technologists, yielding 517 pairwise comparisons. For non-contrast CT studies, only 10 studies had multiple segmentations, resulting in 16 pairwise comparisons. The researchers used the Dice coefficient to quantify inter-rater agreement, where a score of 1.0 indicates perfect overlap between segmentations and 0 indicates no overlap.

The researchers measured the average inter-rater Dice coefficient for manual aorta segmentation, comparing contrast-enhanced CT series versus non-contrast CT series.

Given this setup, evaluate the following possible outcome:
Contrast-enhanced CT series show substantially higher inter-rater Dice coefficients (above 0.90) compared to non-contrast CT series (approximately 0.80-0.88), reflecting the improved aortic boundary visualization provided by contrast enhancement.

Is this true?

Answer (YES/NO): NO